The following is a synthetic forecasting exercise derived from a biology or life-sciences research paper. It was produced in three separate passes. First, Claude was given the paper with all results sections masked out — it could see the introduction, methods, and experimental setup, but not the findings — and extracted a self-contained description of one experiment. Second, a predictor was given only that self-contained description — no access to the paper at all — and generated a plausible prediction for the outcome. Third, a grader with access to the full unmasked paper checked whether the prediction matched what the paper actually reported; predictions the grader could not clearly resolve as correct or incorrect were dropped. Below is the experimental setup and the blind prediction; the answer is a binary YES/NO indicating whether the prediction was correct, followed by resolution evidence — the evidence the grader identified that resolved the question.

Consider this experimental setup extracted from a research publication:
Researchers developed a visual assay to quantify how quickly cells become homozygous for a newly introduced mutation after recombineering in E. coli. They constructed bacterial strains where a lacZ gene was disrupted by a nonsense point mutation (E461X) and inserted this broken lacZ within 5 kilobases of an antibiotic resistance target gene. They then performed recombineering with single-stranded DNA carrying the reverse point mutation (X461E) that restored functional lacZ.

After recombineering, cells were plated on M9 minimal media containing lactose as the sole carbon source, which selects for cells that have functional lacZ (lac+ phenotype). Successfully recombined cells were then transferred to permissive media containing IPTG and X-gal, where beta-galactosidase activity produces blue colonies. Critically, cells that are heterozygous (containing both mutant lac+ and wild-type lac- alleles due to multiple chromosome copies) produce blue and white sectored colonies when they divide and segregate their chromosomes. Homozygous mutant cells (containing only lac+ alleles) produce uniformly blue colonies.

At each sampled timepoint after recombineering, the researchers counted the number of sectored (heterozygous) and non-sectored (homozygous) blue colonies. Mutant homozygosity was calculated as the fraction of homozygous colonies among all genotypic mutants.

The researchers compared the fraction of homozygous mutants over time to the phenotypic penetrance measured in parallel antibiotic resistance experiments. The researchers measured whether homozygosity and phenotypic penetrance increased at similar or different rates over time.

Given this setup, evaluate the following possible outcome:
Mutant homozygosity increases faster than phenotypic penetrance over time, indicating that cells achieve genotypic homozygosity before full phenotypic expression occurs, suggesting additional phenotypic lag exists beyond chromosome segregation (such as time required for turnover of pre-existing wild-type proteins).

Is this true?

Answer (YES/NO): NO